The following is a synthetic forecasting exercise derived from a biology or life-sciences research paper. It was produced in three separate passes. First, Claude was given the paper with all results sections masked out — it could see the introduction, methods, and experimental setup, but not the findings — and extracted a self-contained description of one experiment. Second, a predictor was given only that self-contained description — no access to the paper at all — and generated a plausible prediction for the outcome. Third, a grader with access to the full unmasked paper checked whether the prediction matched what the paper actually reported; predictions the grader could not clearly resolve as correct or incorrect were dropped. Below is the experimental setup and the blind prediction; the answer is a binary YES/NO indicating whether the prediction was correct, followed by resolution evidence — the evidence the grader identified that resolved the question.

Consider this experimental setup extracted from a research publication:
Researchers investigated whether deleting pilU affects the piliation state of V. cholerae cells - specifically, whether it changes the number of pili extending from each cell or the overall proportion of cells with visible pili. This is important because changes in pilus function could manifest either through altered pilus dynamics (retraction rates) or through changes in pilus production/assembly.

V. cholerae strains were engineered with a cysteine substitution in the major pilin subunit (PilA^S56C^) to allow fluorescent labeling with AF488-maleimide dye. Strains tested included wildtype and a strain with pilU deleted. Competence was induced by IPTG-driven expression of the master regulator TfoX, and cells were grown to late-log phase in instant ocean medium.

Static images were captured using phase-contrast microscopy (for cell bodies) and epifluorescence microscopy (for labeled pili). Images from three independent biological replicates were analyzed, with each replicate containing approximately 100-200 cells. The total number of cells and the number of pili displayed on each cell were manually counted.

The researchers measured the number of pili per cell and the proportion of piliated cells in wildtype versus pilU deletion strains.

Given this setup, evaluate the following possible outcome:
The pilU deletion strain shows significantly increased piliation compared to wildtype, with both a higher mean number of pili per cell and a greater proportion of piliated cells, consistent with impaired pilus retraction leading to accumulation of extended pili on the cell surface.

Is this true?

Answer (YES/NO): NO